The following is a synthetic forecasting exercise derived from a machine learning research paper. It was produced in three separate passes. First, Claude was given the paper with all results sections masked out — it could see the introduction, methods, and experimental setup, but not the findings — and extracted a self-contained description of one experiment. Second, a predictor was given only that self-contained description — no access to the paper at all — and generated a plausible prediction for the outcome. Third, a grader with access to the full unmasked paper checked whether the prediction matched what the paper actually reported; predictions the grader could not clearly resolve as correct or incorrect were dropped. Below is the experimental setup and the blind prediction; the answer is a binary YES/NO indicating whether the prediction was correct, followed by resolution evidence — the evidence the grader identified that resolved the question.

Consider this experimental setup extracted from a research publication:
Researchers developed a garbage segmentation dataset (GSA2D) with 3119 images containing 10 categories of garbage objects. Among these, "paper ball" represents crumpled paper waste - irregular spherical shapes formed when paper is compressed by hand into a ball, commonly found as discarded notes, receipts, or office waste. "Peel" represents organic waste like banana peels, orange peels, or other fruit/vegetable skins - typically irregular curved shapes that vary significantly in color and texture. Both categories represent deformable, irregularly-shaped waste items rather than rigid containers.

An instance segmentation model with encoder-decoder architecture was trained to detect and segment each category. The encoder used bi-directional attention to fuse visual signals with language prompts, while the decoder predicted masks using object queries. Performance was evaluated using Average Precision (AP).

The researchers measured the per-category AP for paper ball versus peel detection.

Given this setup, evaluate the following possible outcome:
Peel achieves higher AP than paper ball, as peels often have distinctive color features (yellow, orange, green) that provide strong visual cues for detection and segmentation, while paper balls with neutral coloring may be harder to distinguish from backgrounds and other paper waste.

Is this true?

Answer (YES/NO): YES